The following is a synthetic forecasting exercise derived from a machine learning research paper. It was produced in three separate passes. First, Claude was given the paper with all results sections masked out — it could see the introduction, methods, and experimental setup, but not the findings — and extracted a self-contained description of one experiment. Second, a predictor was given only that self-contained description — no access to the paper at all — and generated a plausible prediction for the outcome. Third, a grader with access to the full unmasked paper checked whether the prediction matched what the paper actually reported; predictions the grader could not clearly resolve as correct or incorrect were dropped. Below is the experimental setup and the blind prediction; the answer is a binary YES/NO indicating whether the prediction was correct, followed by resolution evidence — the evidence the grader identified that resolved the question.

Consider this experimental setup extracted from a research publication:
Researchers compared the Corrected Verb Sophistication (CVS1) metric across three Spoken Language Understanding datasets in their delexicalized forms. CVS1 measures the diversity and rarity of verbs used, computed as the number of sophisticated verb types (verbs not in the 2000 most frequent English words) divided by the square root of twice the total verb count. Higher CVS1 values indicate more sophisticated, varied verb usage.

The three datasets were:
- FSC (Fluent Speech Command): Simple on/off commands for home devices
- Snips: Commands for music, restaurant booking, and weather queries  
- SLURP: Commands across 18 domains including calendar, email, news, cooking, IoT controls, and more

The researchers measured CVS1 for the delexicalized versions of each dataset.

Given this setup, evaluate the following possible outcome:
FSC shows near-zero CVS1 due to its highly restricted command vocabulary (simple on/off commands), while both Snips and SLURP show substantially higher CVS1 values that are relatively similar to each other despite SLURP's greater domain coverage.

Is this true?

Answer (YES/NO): NO